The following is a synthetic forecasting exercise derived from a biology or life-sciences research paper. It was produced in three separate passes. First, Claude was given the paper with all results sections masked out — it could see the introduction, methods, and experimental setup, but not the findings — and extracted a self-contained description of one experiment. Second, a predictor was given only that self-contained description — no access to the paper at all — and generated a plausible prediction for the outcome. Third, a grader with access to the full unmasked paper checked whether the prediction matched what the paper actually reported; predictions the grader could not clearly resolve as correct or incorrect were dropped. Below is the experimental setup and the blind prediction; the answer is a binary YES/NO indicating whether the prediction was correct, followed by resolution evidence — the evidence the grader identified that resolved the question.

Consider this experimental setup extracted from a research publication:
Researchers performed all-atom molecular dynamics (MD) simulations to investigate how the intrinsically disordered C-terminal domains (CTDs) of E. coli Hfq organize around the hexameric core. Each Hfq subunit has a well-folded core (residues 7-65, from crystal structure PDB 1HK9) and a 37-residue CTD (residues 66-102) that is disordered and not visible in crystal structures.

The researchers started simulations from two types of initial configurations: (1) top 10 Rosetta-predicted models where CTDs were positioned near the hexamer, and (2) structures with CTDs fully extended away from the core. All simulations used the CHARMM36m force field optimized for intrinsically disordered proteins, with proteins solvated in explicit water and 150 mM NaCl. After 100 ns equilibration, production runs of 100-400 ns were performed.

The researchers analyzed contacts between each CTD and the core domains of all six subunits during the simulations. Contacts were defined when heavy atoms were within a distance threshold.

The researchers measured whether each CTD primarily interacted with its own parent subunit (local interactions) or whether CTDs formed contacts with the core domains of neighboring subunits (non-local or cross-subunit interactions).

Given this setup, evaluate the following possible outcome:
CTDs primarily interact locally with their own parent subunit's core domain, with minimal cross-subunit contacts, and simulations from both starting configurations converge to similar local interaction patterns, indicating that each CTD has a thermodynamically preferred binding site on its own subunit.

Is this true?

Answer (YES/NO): NO